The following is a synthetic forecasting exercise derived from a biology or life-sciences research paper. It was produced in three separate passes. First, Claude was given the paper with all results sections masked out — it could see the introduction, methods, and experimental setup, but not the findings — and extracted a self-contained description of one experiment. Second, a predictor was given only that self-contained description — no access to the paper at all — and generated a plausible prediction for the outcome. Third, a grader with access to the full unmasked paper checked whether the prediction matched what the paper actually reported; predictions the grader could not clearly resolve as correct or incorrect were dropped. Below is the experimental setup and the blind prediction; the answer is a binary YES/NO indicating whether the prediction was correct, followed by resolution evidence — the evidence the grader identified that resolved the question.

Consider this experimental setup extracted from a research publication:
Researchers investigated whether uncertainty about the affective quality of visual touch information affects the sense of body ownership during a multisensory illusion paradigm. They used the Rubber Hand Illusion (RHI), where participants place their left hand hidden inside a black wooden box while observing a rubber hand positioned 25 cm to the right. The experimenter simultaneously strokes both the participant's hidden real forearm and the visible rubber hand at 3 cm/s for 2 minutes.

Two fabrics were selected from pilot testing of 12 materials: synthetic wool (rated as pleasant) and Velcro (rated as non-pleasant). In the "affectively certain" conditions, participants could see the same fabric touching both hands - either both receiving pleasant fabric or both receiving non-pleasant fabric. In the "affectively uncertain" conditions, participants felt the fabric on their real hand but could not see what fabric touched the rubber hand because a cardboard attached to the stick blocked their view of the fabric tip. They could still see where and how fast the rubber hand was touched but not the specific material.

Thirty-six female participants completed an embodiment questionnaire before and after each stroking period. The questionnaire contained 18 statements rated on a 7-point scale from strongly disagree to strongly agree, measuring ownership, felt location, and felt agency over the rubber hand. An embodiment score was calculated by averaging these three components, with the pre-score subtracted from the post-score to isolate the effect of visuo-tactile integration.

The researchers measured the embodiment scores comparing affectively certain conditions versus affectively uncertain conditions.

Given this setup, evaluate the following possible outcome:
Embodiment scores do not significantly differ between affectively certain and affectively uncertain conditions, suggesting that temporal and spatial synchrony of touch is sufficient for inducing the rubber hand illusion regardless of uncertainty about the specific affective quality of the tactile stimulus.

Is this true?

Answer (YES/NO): NO